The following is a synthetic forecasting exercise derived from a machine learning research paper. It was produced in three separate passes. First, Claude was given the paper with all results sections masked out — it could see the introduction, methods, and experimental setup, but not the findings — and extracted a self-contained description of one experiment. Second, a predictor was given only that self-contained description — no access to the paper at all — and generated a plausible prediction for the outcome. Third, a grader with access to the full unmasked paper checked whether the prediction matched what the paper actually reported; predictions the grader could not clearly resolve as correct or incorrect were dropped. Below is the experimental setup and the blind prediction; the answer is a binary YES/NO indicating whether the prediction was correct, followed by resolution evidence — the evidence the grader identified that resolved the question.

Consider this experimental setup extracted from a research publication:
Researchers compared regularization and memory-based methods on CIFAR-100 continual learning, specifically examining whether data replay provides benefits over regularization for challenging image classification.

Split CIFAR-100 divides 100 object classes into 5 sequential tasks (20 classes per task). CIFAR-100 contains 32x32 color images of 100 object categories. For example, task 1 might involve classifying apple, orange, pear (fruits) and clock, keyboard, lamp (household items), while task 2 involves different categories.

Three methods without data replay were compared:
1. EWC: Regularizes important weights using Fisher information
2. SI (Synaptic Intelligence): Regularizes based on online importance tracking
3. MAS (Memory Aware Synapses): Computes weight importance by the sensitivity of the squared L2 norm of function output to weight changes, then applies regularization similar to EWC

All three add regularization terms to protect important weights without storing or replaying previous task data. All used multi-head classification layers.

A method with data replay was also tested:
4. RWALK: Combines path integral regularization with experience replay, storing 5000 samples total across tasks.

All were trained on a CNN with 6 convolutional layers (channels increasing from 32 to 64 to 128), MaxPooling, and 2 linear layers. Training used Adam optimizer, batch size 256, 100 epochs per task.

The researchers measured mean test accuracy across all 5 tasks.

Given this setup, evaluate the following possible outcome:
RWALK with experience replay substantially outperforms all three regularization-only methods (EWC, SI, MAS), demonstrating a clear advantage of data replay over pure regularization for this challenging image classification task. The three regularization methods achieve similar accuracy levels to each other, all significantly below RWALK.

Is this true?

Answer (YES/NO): NO